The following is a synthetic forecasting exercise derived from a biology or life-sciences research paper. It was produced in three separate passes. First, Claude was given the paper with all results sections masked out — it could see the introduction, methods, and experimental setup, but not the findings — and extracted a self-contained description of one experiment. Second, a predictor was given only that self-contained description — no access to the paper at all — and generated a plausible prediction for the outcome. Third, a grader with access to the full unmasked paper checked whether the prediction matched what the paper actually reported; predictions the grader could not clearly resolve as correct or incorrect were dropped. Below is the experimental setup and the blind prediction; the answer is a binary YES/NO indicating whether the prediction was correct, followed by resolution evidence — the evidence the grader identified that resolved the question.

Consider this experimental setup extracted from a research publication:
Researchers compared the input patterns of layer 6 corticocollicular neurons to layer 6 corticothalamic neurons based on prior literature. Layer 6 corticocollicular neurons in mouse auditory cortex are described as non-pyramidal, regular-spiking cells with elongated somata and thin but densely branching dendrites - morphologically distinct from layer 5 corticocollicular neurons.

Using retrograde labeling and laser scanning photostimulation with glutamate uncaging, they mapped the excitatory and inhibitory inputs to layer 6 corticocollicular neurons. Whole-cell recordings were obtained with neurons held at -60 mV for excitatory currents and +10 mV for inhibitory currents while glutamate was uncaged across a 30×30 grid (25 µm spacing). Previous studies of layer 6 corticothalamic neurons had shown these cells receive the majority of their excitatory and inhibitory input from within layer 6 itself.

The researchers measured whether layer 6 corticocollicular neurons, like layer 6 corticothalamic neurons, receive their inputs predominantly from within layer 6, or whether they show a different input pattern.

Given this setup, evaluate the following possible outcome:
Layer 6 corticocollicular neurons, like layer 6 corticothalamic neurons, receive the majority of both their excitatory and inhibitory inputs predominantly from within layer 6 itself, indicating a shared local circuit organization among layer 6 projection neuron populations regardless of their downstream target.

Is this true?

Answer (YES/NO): YES